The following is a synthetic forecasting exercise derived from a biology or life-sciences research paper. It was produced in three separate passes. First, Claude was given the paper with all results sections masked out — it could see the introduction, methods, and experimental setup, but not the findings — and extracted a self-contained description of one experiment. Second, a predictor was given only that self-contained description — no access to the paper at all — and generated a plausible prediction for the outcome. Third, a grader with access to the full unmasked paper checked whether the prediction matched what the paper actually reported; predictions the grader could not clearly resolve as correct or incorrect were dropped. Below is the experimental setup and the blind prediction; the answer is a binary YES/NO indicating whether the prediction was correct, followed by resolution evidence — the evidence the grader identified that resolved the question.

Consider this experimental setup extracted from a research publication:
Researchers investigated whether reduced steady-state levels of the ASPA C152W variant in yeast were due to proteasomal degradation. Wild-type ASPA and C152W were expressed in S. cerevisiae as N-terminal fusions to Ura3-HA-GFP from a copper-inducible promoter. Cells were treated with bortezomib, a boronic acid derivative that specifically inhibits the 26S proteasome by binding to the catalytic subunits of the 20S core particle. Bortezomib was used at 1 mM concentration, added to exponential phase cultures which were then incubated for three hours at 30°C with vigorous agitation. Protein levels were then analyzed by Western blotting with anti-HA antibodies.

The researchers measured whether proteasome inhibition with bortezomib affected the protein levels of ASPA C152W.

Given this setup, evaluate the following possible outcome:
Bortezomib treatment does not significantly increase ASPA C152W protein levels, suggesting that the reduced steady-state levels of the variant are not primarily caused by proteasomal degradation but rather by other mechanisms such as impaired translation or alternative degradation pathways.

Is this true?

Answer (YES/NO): NO